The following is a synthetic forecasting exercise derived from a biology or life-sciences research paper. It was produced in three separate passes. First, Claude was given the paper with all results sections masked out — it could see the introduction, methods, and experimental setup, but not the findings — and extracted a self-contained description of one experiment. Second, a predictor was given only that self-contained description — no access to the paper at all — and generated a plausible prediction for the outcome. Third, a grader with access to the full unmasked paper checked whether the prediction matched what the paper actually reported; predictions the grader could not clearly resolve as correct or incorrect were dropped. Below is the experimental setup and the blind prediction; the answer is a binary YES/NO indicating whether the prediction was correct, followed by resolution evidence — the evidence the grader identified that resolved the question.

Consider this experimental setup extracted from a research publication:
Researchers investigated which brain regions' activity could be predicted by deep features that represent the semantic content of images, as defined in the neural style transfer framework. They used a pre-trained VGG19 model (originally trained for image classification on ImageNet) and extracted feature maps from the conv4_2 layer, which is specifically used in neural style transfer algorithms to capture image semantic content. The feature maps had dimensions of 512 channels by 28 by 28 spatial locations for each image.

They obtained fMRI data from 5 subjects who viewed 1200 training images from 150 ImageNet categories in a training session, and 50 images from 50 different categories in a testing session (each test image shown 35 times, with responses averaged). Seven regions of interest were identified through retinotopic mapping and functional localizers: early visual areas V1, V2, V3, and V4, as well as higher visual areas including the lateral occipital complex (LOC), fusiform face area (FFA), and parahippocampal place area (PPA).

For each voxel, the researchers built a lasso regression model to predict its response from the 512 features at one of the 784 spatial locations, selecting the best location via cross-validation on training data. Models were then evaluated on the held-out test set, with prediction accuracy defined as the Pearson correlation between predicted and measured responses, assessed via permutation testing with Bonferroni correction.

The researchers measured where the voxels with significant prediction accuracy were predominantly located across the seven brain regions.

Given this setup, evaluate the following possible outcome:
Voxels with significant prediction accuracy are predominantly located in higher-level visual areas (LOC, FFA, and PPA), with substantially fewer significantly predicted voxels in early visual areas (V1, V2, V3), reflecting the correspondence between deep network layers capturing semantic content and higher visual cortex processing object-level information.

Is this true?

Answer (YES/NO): NO